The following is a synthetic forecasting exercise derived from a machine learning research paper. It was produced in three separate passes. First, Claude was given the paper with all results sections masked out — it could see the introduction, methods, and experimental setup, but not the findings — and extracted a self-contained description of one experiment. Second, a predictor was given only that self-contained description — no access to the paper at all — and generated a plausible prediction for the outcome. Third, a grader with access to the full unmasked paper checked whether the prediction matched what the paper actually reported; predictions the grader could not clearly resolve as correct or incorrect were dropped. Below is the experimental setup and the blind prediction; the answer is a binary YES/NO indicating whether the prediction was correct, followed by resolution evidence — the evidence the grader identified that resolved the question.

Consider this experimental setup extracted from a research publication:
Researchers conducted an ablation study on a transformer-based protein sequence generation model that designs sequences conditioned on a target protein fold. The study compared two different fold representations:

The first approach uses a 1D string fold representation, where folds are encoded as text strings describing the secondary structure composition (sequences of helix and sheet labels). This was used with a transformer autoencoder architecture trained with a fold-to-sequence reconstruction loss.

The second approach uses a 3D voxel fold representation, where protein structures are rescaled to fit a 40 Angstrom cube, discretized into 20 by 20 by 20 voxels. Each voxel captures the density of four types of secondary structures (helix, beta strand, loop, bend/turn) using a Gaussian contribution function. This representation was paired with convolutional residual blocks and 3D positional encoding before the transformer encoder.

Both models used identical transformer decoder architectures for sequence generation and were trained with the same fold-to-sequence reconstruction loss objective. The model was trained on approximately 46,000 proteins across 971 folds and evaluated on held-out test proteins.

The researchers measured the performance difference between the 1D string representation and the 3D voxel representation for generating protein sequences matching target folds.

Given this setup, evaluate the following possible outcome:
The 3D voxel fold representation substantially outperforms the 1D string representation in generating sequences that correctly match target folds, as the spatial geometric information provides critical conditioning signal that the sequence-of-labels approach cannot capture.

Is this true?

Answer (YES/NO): YES